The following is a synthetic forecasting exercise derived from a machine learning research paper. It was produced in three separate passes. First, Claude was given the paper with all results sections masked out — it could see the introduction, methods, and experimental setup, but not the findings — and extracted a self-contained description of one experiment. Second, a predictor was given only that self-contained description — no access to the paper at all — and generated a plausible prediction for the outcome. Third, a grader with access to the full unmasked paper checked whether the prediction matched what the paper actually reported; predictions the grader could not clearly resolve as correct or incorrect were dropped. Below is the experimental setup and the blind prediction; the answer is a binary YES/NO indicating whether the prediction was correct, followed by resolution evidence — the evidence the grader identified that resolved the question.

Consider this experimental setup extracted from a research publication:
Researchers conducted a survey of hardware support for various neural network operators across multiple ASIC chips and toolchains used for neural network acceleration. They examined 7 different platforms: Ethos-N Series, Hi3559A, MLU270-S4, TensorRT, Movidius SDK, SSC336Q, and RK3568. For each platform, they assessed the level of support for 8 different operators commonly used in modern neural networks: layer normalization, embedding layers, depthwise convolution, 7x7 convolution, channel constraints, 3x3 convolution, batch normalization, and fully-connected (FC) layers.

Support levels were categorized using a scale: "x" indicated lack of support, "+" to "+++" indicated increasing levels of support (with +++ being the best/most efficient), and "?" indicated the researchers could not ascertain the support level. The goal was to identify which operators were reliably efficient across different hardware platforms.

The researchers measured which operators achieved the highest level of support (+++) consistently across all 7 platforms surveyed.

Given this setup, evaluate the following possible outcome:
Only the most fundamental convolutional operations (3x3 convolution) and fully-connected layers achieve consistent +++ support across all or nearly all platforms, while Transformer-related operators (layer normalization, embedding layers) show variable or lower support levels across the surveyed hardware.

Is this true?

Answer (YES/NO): NO